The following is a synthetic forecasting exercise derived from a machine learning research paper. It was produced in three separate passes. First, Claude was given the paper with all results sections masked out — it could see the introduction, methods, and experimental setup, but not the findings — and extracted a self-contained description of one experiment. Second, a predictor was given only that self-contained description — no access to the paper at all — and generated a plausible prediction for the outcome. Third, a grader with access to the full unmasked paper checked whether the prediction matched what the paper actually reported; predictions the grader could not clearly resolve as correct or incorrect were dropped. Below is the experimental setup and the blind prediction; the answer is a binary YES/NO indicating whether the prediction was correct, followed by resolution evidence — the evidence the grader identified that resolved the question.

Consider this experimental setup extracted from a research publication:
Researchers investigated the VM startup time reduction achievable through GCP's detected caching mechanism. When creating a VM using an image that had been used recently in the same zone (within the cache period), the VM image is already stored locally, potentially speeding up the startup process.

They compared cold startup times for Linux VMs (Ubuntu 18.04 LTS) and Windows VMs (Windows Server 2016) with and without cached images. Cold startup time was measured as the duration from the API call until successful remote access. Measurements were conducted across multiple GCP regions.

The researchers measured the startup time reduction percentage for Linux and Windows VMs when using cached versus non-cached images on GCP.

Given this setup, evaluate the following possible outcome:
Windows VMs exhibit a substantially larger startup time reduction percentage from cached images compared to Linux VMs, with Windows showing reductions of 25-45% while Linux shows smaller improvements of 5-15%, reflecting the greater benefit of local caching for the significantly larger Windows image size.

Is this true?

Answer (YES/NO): NO